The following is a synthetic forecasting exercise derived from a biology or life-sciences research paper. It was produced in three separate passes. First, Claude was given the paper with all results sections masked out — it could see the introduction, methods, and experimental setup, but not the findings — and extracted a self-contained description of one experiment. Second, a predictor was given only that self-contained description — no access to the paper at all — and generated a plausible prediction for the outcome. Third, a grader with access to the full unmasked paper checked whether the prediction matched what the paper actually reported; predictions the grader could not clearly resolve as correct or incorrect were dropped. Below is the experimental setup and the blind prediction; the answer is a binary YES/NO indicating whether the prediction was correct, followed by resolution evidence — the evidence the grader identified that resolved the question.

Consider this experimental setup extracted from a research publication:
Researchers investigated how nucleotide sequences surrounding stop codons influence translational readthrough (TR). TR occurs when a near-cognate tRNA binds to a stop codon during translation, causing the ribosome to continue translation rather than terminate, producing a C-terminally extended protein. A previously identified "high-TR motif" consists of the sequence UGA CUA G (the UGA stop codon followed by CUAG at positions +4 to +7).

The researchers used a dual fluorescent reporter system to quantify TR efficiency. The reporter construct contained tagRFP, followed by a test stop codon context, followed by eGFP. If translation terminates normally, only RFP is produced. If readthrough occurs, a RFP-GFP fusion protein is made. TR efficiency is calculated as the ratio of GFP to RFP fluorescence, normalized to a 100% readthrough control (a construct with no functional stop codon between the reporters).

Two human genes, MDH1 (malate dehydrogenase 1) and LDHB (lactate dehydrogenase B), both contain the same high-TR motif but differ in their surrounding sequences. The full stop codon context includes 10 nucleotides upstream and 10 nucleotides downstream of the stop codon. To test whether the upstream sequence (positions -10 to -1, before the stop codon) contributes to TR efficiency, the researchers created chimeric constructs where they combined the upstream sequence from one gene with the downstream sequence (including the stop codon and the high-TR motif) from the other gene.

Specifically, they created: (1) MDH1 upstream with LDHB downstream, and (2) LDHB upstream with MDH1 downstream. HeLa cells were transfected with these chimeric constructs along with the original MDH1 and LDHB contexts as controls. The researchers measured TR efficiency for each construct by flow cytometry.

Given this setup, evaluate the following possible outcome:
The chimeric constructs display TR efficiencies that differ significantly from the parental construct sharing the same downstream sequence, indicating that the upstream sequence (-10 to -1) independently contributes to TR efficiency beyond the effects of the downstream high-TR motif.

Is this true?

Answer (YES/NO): YES